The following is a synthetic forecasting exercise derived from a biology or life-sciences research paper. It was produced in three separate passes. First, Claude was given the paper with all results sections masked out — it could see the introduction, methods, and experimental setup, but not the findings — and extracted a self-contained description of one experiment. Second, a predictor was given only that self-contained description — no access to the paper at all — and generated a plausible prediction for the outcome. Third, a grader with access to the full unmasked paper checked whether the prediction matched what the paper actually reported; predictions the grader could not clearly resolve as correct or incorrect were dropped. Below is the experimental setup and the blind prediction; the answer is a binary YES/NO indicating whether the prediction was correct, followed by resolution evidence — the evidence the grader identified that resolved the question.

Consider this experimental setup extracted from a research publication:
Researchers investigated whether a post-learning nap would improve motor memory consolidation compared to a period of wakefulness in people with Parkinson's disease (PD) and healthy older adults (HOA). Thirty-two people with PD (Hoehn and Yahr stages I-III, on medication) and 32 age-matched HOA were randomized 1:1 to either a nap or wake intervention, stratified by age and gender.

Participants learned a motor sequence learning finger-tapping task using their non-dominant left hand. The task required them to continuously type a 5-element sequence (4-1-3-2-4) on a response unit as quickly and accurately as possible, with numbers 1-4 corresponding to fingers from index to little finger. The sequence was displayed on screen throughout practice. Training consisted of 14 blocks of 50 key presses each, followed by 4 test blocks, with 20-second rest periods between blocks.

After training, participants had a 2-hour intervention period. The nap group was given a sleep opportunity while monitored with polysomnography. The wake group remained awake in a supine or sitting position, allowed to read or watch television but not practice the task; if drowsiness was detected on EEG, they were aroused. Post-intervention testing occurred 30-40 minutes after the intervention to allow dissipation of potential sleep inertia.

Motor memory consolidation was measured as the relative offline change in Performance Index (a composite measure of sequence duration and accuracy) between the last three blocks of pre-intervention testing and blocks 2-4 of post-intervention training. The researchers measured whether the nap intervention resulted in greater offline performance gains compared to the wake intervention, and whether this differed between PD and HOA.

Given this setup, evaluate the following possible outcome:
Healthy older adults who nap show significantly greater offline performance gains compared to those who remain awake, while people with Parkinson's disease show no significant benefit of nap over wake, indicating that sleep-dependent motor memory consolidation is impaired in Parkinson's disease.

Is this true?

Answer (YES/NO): NO